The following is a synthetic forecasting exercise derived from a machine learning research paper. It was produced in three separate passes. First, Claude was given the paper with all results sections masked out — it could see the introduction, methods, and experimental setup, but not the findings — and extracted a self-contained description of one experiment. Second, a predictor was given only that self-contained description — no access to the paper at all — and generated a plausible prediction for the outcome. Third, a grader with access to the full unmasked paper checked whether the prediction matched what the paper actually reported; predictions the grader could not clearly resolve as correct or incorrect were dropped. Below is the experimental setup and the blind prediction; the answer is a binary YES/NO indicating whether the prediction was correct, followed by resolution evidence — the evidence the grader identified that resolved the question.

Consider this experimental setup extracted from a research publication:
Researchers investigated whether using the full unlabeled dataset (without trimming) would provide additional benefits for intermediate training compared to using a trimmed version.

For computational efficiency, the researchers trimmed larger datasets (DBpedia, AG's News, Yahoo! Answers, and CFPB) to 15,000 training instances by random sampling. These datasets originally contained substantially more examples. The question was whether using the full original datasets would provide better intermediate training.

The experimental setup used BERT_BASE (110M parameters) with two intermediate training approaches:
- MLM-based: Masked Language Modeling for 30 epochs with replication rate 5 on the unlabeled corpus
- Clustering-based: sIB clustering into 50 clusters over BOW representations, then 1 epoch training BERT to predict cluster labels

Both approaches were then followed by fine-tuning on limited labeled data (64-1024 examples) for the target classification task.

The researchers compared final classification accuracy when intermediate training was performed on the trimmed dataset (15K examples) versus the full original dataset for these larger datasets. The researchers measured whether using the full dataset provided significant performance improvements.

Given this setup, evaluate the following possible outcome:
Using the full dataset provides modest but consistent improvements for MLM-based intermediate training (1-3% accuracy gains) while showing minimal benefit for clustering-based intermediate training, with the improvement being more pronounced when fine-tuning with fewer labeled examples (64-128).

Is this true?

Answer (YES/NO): NO